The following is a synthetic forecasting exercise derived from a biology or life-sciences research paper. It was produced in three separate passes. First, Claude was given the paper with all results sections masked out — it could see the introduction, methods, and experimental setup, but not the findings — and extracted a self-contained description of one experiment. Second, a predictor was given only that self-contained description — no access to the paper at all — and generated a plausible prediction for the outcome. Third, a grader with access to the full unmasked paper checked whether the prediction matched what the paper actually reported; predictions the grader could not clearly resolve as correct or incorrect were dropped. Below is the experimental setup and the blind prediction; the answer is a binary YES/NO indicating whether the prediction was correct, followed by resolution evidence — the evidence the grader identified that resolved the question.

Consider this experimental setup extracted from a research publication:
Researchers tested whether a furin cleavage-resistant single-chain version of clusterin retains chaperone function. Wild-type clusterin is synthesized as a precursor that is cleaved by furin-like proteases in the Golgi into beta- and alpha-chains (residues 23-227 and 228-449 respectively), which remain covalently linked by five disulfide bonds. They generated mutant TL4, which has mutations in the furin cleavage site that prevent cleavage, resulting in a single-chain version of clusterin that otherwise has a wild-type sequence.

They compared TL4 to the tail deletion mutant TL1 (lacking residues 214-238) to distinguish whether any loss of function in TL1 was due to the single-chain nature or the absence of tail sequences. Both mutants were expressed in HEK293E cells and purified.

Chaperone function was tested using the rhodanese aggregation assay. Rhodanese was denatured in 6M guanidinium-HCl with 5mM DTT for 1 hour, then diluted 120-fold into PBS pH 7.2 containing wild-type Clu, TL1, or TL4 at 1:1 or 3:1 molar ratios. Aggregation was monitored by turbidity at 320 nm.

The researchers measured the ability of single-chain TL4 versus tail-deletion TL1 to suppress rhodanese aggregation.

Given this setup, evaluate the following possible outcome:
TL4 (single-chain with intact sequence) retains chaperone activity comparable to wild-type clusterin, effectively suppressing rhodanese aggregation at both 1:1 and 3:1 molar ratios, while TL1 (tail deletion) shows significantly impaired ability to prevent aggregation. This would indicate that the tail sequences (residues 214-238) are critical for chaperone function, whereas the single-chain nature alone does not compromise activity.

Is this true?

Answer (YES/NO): YES